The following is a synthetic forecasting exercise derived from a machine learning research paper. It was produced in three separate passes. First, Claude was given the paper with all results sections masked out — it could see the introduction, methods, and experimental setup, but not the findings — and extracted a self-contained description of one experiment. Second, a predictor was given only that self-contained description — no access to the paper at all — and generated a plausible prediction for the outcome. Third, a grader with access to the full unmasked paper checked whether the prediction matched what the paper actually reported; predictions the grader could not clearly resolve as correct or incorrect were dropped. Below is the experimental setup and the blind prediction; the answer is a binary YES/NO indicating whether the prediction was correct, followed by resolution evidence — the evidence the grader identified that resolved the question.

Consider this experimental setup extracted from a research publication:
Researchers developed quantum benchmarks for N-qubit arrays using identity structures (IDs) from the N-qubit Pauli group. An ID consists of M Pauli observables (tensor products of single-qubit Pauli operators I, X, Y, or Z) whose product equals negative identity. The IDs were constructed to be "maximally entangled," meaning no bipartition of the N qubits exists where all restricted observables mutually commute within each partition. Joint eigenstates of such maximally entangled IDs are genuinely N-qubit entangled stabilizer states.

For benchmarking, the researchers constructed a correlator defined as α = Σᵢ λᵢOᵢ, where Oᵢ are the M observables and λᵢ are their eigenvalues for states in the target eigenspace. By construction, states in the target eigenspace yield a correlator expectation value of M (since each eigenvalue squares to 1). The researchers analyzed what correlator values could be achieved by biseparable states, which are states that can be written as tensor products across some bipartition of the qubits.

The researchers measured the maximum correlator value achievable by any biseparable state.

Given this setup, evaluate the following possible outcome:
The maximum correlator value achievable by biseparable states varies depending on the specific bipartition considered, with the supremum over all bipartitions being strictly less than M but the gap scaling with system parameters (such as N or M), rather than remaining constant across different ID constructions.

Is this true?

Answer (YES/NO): NO